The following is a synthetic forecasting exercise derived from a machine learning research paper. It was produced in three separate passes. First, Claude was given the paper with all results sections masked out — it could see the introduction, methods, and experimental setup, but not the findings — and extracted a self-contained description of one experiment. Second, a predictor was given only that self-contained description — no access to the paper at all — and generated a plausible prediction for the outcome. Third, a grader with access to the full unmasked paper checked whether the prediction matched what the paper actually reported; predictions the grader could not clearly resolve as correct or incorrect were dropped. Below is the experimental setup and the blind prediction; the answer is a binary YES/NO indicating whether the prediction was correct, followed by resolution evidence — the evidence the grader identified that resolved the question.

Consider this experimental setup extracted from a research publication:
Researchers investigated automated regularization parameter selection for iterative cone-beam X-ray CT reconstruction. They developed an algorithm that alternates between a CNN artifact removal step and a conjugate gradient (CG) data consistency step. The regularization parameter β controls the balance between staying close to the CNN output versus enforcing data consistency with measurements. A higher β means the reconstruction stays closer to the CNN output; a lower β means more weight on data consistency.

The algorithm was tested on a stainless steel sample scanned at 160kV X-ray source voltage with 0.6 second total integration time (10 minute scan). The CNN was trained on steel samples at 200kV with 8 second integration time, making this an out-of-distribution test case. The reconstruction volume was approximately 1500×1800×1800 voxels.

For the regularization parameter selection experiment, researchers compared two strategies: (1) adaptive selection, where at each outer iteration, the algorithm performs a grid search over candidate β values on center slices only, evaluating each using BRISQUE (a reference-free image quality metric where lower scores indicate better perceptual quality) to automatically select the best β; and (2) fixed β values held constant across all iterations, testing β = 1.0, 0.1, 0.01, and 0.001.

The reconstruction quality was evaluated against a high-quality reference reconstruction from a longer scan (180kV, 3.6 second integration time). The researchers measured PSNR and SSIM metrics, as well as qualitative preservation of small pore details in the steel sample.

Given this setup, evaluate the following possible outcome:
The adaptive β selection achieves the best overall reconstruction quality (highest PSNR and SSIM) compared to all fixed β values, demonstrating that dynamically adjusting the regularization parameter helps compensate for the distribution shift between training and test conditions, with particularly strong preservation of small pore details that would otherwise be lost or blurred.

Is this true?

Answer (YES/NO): YES